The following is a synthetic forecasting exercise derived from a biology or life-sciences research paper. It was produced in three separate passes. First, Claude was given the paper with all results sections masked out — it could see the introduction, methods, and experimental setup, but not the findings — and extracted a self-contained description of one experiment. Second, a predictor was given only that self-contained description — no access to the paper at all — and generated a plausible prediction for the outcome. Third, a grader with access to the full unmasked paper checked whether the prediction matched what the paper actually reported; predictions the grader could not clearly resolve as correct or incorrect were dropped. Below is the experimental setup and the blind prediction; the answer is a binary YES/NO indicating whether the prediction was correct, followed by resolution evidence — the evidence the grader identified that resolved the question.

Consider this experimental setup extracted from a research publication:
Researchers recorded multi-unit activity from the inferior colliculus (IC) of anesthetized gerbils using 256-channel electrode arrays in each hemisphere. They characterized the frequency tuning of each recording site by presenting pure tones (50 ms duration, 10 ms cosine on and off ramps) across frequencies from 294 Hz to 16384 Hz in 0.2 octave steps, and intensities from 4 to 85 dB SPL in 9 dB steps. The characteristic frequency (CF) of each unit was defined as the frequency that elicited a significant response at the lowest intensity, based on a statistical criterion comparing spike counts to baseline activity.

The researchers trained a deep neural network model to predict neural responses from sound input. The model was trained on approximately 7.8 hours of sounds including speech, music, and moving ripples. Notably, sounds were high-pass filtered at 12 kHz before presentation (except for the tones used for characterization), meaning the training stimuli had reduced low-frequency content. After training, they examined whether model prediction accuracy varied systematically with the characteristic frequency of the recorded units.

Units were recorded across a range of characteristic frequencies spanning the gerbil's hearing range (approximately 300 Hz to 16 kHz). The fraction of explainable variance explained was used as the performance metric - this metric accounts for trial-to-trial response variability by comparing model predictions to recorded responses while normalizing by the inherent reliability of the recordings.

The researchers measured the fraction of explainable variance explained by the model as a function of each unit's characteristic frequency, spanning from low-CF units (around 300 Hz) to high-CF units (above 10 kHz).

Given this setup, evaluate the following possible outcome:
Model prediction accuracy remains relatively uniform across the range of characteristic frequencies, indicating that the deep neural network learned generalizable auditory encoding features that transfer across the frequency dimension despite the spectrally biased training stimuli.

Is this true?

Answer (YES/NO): YES